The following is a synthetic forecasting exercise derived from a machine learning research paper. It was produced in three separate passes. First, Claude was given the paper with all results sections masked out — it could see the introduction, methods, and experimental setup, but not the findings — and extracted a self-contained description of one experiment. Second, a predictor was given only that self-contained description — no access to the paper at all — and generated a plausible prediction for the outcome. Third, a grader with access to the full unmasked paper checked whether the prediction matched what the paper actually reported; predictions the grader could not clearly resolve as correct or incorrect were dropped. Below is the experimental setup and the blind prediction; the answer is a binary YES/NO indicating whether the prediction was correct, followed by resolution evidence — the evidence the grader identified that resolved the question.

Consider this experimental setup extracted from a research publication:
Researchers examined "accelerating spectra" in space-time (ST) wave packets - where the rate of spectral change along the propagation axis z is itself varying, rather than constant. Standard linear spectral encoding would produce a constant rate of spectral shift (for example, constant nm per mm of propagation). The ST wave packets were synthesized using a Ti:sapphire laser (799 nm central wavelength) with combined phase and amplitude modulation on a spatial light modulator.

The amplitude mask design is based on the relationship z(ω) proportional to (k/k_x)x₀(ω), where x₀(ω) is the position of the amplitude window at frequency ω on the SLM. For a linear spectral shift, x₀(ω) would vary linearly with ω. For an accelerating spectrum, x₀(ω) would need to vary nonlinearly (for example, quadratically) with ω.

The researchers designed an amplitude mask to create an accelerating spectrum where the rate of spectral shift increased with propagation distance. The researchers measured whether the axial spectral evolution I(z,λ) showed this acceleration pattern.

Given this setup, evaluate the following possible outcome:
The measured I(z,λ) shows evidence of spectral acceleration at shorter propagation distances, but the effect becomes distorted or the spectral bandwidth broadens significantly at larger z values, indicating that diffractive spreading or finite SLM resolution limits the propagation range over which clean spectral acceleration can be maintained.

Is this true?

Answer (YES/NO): NO